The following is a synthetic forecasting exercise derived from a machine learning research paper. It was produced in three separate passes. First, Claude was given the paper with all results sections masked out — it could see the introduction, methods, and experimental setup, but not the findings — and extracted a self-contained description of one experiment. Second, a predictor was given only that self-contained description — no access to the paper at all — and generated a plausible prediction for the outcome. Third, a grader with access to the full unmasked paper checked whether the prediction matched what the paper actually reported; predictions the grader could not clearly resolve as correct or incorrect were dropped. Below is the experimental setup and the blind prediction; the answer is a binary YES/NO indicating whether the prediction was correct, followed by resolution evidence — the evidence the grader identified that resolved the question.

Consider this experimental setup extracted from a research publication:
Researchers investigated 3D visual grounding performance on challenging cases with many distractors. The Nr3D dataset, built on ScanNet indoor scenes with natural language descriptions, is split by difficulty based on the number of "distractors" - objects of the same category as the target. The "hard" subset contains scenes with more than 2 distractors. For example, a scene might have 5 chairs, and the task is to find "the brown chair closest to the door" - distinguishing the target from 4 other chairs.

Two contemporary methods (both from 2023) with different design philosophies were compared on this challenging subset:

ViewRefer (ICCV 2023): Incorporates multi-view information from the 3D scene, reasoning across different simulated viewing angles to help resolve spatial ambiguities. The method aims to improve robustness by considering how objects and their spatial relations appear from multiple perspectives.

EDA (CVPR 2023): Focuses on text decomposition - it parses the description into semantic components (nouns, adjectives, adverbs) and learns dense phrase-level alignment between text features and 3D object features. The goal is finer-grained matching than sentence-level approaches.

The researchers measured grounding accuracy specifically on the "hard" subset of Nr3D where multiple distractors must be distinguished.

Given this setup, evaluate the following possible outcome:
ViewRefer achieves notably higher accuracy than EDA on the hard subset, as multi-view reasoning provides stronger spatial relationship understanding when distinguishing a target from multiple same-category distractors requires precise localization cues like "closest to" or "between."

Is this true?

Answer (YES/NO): YES